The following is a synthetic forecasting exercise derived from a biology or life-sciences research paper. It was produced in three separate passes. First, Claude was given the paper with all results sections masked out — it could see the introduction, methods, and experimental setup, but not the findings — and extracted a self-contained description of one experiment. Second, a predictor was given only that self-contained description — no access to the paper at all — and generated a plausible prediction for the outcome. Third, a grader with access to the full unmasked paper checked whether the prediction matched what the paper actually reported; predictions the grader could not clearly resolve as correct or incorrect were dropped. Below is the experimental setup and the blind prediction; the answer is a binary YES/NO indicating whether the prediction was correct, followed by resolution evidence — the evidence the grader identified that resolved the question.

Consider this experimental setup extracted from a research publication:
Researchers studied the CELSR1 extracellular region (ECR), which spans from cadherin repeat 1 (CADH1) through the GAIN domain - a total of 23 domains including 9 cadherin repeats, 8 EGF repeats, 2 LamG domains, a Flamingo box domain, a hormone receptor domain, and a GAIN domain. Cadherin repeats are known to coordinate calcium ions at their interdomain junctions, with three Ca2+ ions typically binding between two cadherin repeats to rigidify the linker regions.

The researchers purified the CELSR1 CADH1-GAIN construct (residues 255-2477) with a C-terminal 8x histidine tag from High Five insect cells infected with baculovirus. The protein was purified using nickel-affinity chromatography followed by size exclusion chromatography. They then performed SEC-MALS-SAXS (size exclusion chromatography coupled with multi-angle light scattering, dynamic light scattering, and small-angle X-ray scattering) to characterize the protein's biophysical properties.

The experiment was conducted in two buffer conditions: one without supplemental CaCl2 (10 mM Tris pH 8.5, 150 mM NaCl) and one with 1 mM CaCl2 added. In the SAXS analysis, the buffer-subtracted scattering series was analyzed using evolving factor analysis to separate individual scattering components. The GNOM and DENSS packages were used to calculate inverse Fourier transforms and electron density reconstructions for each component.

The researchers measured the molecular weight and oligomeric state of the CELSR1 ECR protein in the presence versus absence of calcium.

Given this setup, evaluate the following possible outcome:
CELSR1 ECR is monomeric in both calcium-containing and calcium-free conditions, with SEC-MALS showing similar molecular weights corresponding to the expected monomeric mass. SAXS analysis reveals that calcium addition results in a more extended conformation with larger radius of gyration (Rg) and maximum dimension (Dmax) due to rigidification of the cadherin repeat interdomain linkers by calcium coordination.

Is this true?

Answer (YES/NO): NO